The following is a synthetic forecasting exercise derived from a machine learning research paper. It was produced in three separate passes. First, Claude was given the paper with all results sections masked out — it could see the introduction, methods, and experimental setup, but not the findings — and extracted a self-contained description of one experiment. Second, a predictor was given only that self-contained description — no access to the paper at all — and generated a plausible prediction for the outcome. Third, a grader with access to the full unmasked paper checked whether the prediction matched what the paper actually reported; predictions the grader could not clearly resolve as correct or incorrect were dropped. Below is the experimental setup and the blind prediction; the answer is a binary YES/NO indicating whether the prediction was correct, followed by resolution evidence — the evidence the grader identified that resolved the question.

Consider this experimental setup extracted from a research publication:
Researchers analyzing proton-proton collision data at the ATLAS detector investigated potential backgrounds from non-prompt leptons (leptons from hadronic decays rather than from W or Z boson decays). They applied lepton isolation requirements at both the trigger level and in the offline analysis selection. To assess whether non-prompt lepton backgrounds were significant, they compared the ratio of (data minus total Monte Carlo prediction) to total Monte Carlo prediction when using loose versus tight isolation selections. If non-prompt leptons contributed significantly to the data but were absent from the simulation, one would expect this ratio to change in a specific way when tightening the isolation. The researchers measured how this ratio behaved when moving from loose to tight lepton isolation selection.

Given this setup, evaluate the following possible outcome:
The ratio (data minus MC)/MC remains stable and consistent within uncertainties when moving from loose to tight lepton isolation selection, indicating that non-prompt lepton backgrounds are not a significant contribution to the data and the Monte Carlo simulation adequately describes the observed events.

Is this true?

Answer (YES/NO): YES